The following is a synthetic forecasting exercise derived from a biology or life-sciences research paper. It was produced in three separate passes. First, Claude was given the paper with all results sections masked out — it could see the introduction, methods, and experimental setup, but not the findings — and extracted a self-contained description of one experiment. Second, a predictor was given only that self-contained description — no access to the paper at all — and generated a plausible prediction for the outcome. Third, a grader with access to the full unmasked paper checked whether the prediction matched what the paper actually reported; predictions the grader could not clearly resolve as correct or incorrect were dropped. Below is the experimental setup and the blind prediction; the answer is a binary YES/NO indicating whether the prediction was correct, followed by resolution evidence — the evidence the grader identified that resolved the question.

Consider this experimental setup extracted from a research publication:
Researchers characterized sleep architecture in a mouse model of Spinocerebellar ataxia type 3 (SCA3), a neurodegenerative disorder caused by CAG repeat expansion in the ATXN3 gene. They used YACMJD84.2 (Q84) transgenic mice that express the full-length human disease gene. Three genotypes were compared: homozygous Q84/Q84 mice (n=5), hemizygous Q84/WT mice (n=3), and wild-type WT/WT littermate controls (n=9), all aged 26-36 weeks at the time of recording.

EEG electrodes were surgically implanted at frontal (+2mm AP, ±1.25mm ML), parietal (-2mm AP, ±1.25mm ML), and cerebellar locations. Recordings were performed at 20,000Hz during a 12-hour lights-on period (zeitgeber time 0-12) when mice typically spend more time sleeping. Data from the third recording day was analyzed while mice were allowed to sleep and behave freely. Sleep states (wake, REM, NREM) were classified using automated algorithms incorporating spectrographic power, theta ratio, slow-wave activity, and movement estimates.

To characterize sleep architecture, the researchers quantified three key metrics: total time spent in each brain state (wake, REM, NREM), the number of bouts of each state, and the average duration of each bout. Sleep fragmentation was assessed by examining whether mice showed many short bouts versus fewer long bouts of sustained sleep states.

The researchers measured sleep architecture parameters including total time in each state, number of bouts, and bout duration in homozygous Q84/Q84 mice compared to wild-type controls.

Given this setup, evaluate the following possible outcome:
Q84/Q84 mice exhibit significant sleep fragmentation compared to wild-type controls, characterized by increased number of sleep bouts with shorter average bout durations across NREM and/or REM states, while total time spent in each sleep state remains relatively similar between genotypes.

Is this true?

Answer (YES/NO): NO